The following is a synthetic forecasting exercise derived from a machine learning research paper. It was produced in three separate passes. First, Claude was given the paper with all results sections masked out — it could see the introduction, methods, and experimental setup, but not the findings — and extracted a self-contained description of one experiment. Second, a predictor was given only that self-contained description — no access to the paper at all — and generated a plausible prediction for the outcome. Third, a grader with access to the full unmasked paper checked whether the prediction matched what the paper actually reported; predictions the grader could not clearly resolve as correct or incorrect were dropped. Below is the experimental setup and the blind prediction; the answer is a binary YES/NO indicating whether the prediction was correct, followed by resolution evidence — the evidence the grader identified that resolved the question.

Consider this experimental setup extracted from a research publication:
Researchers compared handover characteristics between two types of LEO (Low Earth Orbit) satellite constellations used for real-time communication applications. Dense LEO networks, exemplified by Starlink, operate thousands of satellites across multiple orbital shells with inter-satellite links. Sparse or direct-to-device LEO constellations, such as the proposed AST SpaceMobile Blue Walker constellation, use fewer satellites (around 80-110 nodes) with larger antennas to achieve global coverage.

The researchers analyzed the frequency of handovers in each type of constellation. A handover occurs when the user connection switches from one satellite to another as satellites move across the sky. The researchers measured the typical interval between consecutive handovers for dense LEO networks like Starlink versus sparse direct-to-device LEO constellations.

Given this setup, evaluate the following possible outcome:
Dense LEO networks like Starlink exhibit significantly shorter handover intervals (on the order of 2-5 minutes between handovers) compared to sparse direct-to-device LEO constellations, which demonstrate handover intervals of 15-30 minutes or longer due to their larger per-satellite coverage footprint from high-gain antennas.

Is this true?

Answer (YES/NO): NO